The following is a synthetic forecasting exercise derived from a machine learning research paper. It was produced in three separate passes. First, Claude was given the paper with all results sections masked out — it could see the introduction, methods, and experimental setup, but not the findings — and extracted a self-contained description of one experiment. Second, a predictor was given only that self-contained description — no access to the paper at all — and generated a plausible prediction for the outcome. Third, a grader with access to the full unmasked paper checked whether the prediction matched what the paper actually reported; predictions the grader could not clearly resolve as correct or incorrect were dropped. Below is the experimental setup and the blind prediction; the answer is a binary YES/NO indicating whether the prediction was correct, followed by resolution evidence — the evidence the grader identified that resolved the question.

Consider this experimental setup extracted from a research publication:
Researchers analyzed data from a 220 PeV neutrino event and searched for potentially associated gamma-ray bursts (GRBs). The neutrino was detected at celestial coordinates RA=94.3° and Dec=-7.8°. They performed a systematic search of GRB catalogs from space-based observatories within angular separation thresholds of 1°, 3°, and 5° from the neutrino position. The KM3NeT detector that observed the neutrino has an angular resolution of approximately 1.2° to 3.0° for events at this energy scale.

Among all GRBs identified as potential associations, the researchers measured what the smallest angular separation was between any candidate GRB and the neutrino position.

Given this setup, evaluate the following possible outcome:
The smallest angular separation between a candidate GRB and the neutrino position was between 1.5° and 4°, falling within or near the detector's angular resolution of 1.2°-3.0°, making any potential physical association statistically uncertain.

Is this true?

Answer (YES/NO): NO